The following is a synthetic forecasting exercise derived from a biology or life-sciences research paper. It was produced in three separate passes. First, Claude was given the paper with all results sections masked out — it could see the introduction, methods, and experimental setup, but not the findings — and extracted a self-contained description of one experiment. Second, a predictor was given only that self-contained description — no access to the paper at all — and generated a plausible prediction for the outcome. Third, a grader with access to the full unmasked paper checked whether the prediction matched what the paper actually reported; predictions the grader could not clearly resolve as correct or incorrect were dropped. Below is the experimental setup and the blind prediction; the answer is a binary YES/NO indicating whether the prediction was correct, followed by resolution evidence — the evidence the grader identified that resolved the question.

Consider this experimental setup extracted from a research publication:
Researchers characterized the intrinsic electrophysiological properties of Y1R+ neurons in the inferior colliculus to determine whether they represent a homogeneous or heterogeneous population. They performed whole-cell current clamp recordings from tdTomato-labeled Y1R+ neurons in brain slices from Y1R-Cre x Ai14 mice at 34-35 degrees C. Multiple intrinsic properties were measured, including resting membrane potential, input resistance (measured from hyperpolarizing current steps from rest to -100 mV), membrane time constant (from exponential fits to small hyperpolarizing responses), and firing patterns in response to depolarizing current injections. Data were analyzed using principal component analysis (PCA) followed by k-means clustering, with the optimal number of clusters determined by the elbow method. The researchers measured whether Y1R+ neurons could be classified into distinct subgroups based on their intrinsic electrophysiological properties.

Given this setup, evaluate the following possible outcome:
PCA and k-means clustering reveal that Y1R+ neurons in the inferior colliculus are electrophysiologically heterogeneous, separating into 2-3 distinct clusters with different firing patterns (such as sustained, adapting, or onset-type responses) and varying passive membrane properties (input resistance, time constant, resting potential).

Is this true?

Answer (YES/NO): NO